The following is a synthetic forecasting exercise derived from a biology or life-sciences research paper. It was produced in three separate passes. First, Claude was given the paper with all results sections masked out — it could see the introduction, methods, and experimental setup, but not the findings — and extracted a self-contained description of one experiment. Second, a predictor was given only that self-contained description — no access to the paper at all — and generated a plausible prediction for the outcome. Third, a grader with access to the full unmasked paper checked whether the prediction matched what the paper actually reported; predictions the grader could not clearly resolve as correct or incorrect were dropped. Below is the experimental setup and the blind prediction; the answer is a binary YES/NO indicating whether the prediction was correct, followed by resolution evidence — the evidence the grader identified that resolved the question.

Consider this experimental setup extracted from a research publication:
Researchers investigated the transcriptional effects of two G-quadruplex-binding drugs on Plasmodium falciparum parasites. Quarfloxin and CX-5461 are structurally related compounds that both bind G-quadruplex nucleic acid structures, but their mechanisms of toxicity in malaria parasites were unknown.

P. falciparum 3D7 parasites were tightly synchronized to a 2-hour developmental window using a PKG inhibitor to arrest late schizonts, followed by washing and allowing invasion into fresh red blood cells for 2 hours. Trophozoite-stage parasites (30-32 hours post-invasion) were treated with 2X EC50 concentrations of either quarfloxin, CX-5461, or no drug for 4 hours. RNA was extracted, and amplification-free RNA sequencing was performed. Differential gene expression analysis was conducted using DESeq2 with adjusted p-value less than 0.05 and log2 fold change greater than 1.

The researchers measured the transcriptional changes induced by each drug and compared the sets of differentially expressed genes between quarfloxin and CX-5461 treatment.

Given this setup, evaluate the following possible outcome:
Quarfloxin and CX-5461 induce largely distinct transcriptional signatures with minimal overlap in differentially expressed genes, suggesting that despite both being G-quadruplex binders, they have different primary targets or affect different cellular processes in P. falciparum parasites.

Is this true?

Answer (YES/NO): YES